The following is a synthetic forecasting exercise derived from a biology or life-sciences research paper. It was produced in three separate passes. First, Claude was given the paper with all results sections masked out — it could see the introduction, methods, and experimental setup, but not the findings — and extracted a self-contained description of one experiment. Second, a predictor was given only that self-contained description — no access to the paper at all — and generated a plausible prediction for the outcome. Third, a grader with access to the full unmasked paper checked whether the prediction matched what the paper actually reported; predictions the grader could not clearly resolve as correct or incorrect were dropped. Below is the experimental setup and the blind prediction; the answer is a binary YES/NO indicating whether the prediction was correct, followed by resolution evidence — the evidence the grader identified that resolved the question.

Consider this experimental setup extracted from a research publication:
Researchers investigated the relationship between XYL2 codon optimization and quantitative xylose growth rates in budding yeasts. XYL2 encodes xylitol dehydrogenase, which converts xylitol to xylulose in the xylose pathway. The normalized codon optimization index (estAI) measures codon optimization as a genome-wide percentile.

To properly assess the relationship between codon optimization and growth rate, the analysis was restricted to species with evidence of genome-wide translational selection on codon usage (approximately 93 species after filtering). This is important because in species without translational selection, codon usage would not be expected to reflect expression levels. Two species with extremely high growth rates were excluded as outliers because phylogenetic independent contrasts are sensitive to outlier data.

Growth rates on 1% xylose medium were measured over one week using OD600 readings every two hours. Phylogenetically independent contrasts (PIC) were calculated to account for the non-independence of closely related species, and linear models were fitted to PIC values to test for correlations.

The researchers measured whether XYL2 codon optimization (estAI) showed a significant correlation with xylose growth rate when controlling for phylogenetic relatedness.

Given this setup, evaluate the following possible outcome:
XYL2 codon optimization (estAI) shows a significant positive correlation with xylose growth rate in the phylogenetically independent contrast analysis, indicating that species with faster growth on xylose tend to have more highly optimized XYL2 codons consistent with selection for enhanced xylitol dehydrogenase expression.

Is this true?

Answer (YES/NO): YES